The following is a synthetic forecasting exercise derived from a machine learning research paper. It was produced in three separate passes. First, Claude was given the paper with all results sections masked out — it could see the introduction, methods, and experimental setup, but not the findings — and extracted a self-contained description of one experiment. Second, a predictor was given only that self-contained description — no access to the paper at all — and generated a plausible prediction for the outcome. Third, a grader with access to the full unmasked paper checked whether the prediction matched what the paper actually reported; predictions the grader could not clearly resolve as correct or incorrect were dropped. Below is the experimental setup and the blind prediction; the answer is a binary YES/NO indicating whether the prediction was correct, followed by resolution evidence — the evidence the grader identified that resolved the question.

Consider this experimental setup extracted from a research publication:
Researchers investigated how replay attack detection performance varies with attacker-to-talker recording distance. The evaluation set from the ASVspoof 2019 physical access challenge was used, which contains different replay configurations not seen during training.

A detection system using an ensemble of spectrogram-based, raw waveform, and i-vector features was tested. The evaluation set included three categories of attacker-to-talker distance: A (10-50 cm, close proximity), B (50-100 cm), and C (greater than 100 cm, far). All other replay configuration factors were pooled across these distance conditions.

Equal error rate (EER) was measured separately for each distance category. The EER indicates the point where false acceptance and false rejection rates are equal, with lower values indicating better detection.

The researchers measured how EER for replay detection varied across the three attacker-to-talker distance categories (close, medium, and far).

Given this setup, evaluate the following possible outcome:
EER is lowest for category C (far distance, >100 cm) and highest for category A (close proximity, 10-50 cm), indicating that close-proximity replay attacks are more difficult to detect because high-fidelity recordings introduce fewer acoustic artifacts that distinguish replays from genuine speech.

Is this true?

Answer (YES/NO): YES